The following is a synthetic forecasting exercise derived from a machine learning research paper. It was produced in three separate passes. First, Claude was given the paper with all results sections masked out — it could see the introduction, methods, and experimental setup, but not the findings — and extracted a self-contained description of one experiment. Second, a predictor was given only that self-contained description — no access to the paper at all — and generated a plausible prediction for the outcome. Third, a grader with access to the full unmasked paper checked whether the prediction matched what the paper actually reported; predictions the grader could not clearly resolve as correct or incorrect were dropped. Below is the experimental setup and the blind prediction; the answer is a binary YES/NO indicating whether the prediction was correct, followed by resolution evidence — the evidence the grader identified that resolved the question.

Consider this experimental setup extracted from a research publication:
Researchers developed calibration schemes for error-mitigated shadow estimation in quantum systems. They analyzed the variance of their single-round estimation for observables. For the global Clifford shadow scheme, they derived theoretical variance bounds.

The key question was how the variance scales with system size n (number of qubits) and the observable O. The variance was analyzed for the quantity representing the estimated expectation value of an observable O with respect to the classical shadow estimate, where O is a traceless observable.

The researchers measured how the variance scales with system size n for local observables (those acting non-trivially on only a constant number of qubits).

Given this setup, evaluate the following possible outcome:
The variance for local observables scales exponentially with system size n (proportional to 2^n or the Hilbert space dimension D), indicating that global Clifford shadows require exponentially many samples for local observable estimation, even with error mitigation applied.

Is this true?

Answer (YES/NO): NO